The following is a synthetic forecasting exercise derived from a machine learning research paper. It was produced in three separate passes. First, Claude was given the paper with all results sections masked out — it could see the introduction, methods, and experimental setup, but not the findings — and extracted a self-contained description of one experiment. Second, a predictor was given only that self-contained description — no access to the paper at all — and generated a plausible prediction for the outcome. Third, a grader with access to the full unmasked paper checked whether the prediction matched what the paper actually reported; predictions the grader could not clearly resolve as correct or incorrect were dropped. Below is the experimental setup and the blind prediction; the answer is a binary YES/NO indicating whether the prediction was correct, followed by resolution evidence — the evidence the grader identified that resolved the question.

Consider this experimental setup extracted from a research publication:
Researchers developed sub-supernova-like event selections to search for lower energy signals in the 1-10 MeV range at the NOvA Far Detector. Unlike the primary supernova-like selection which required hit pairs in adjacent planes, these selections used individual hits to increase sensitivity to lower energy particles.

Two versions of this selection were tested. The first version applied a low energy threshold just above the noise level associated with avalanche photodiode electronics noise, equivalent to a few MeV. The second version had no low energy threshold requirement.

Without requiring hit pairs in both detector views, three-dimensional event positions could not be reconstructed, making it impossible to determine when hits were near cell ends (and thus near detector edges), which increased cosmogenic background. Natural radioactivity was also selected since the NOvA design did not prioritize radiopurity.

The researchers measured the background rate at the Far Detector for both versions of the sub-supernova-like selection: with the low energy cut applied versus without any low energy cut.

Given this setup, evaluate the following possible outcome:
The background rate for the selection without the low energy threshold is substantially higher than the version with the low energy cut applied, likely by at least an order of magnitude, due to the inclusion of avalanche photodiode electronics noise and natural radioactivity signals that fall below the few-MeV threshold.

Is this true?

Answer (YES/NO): YES